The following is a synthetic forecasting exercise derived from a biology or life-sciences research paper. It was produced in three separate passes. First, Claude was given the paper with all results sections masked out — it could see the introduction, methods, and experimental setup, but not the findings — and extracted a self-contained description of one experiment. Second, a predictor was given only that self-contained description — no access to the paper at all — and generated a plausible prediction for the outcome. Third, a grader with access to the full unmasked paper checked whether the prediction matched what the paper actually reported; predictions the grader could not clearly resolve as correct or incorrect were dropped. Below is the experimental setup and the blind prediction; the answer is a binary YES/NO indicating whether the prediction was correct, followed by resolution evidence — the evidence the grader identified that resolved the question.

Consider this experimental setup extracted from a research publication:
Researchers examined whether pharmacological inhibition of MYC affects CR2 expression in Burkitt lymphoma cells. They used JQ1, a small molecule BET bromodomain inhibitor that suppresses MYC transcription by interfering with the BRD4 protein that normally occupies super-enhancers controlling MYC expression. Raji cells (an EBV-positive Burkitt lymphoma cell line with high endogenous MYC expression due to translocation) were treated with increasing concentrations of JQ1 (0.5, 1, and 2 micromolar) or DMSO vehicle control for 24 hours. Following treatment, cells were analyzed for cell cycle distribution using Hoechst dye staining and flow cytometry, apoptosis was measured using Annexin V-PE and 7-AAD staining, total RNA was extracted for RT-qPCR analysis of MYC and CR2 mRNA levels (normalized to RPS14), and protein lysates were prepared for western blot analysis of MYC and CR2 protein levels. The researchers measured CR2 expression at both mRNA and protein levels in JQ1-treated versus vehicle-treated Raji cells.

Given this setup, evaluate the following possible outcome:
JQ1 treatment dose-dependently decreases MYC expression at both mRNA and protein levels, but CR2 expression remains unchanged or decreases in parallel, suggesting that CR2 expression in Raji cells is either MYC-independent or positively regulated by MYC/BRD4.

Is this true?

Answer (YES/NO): YES